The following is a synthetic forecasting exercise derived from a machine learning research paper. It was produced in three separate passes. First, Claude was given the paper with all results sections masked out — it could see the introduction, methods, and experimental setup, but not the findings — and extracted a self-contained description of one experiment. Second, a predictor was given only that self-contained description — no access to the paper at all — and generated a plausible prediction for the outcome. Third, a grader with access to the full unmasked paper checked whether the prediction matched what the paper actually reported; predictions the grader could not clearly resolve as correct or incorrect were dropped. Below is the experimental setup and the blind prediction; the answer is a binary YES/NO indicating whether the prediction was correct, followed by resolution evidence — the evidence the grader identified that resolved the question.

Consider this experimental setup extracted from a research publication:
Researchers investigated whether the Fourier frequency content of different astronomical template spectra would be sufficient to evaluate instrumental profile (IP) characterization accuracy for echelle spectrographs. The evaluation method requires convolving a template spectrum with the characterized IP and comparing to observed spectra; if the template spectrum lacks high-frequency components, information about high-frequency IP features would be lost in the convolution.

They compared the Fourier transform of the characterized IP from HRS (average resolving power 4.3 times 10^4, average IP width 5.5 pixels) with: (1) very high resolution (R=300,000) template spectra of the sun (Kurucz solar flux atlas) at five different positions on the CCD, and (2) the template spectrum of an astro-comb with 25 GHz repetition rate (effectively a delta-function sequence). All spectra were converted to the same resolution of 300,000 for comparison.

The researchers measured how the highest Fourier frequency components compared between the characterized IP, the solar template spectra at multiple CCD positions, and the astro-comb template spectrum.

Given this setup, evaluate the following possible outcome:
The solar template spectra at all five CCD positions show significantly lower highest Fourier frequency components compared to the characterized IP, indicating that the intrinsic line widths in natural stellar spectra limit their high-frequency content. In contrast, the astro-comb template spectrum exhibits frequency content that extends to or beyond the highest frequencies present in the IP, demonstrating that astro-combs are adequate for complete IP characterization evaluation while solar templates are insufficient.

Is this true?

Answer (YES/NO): YES